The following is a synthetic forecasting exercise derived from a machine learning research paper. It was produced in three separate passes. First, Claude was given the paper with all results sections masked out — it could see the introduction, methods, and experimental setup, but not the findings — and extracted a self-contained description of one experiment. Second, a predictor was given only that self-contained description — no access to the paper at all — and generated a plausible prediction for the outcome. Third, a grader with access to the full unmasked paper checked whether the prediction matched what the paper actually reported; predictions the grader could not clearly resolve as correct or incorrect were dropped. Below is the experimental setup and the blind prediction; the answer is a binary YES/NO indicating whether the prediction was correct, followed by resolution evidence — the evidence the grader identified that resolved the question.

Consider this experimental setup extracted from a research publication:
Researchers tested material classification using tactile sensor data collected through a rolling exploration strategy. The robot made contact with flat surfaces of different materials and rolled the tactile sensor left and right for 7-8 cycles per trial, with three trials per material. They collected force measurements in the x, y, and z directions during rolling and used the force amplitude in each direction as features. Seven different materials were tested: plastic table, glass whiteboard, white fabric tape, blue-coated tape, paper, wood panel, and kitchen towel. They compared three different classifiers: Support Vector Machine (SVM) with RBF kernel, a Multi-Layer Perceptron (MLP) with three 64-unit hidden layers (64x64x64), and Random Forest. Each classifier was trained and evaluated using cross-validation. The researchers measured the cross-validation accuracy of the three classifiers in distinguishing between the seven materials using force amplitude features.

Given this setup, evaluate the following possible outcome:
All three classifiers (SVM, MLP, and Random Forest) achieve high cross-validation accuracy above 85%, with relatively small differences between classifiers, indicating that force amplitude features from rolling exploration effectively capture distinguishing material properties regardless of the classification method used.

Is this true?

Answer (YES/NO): NO